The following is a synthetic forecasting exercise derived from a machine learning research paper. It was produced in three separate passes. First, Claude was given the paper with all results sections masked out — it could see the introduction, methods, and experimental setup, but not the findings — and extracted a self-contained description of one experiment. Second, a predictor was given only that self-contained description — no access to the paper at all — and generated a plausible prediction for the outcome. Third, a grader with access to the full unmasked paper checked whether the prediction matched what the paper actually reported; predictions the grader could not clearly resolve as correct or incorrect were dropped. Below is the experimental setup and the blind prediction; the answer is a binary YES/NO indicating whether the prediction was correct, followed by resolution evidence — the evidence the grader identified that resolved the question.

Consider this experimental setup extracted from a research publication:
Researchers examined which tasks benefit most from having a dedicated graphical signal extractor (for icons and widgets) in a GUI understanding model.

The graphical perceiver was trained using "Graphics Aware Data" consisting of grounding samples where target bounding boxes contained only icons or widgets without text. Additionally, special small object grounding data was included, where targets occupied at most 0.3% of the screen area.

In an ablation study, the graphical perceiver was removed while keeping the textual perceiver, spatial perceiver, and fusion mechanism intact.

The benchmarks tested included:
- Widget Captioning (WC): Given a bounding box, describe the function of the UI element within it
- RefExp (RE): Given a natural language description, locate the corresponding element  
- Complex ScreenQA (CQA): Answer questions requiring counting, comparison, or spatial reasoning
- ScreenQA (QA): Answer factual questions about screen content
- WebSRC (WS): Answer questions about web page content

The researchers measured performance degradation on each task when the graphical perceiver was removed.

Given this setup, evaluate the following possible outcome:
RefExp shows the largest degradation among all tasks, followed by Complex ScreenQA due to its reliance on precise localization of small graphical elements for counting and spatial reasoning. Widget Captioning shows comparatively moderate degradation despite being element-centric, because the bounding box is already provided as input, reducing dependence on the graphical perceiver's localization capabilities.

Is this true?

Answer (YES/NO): NO